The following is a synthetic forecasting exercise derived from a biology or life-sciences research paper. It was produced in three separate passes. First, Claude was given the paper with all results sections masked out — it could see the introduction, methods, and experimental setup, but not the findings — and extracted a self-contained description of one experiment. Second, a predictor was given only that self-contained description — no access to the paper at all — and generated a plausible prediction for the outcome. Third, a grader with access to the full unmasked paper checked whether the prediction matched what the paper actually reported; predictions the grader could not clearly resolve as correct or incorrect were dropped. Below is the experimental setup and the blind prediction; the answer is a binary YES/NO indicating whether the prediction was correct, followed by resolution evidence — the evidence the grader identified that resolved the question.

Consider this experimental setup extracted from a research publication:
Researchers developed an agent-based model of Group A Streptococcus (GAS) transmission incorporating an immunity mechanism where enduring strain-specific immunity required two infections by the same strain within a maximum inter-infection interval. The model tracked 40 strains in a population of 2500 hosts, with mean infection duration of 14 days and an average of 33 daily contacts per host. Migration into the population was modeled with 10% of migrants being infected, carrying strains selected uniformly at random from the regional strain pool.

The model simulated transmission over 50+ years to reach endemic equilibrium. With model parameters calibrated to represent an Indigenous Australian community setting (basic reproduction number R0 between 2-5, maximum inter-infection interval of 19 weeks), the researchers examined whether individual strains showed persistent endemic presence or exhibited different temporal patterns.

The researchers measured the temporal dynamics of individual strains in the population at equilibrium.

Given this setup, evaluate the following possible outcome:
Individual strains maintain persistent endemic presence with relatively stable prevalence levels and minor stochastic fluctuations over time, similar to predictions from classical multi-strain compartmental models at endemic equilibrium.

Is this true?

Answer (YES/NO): NO